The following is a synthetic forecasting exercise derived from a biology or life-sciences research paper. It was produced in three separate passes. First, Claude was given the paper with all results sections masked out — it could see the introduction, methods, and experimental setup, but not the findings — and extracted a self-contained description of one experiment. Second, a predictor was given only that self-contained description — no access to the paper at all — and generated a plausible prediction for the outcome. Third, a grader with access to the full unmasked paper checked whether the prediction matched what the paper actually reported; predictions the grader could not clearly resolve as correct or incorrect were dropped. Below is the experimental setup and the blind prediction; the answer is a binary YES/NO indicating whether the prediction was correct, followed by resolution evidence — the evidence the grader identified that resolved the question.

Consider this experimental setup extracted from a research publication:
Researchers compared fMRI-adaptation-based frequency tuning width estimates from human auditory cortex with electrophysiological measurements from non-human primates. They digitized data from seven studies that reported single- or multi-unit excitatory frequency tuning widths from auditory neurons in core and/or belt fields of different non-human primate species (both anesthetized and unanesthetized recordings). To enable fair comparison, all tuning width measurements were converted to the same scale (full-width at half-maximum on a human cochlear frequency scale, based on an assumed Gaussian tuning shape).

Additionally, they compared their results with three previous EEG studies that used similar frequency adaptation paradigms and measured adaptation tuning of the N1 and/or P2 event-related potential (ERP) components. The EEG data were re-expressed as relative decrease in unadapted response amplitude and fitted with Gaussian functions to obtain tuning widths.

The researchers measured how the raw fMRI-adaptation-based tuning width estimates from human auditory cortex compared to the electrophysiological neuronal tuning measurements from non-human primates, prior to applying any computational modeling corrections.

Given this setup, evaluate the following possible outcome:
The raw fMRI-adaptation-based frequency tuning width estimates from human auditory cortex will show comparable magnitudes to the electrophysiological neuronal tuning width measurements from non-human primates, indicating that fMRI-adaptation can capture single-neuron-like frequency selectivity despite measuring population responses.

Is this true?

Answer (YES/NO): NO